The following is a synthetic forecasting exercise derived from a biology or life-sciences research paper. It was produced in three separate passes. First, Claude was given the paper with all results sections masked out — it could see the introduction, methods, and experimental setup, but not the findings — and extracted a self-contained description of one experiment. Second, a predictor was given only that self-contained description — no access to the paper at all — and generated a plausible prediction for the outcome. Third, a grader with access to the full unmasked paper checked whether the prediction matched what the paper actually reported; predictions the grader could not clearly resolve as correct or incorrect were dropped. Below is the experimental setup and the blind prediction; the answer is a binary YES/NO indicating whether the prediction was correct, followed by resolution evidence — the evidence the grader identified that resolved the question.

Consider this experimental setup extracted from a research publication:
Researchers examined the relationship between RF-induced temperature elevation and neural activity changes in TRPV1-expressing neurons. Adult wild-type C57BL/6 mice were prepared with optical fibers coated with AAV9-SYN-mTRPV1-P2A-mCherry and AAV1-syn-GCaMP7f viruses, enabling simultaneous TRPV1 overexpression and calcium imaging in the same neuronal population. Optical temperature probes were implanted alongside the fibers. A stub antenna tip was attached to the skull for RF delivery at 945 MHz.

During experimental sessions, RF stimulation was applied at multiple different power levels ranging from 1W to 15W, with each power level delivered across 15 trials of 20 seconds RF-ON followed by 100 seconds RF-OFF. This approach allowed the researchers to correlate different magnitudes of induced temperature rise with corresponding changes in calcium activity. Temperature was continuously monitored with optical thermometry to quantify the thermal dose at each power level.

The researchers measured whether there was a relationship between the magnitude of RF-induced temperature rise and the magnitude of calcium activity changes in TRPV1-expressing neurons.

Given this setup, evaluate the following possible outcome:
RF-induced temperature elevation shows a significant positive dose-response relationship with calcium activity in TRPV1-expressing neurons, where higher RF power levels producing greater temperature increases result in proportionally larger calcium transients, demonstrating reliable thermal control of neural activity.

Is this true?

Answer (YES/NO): YES